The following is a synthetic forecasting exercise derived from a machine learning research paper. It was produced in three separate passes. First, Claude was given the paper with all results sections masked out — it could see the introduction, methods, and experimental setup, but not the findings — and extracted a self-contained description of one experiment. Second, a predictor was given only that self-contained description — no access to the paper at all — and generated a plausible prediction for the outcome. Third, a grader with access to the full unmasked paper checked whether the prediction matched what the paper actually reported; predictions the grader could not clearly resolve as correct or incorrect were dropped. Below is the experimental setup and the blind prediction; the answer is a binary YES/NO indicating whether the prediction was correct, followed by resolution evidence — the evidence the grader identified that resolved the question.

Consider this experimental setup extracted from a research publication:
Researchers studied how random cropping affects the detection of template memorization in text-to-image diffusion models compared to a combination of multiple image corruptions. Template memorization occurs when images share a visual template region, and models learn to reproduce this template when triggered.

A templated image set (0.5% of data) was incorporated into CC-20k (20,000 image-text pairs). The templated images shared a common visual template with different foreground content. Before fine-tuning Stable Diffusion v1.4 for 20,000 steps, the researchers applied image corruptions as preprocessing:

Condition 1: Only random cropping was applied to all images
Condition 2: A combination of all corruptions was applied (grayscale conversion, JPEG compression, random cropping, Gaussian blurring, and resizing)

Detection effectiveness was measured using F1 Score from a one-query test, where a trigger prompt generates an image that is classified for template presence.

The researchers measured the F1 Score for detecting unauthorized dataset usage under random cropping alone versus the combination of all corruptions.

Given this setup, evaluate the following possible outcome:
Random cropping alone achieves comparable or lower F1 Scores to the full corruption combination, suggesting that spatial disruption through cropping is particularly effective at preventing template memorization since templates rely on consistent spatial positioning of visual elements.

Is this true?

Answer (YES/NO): NO